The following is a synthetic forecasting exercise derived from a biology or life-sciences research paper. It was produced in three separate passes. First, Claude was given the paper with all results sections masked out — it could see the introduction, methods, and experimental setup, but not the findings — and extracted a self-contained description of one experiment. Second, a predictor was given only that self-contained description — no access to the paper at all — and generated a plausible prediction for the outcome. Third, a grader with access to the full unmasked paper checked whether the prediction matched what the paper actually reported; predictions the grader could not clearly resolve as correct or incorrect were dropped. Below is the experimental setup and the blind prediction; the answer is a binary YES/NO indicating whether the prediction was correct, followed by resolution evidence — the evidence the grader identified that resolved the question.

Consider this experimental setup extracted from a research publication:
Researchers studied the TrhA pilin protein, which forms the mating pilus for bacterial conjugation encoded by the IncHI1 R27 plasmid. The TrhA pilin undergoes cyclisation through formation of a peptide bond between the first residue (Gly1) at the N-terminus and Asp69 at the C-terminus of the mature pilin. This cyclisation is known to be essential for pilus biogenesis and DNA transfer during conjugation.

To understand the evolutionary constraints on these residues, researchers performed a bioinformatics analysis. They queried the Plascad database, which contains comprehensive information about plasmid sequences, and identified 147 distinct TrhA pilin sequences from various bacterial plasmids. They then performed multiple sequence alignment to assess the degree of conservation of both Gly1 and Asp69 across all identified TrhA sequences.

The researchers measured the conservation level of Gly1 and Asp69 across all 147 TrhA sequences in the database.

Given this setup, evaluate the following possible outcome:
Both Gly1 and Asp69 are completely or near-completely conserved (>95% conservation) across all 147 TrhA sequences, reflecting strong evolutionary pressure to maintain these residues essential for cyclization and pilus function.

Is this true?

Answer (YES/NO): YES